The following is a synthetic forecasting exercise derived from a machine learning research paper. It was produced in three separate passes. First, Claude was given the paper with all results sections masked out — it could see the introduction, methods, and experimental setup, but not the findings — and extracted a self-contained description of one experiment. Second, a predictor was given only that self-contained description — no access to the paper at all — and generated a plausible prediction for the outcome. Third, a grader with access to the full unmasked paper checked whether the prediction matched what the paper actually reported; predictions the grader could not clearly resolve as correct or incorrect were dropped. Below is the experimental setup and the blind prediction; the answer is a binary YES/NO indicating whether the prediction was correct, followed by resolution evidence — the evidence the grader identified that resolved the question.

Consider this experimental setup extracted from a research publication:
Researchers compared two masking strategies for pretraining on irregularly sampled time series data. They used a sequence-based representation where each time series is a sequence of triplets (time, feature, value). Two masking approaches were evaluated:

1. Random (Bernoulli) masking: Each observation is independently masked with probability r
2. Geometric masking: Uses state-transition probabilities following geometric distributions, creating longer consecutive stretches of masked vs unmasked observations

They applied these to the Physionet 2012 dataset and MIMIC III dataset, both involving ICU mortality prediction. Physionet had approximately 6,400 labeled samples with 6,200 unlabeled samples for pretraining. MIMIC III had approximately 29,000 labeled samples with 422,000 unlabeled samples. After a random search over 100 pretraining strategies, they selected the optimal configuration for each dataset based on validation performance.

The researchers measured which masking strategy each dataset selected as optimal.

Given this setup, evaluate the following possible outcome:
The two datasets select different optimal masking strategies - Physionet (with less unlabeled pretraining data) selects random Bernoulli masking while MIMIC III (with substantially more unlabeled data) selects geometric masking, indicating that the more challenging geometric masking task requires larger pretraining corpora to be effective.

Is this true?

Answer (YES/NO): NO